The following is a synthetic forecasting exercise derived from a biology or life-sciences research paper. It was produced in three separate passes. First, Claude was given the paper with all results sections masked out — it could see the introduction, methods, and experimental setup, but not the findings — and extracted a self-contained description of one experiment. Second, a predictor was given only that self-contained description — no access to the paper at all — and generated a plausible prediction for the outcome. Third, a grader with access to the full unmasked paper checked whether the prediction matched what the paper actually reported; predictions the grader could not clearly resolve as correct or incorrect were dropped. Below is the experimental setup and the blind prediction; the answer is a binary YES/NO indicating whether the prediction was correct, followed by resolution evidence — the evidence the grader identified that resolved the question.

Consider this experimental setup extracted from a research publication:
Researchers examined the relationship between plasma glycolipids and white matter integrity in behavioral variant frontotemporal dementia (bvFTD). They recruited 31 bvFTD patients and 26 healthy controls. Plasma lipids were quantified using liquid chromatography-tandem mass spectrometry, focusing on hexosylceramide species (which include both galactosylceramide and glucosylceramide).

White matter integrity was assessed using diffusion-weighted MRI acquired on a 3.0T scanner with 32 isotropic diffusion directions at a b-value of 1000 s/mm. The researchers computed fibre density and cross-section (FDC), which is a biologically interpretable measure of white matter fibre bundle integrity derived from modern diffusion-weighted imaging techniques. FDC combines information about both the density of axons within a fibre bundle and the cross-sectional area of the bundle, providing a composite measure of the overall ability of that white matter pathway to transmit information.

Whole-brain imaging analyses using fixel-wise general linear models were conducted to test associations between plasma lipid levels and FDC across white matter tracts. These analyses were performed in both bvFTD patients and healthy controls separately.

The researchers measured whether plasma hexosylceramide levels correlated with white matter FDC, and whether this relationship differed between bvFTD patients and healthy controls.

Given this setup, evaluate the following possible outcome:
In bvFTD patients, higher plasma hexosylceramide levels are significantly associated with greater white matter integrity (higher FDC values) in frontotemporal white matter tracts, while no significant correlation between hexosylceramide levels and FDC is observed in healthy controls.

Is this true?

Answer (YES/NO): YES